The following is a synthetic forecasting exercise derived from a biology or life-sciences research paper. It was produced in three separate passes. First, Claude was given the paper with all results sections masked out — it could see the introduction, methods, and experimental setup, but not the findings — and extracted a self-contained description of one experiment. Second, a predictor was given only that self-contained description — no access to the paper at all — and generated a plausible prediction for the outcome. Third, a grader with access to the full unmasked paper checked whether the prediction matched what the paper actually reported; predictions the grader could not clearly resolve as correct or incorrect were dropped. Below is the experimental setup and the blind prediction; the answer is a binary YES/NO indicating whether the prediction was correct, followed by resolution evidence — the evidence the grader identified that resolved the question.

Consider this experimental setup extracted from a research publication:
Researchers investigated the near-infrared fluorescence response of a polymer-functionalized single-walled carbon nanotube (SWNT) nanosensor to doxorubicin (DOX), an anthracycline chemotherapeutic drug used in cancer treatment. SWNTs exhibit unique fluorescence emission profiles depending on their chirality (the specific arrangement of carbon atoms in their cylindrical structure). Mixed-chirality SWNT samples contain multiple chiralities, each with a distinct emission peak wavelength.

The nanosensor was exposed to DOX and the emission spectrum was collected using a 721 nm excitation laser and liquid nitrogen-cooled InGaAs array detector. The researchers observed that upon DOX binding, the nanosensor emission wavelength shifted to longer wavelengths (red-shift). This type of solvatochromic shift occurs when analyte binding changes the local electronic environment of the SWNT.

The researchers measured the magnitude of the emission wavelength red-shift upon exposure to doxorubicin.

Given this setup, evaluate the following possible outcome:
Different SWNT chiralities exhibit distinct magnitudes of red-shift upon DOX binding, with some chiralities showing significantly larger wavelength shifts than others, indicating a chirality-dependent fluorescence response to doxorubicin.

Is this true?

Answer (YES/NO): YES